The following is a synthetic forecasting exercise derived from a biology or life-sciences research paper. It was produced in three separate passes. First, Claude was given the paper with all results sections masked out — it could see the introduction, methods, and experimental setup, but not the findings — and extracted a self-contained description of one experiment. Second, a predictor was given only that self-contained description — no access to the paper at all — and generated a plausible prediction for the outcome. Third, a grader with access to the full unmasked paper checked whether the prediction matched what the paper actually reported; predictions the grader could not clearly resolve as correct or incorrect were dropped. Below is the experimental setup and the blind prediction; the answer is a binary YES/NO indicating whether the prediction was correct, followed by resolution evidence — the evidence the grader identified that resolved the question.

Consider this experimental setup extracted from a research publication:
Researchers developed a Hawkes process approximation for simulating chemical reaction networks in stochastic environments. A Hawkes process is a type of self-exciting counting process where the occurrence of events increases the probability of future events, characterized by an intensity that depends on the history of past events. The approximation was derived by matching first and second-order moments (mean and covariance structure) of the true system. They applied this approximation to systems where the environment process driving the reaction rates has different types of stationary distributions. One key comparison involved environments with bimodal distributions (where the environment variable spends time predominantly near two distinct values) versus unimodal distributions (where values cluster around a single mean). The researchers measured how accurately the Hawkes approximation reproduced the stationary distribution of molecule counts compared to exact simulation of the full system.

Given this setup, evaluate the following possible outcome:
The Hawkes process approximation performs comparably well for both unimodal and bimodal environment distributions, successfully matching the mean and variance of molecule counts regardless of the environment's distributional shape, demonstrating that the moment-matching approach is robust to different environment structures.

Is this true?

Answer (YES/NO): NO